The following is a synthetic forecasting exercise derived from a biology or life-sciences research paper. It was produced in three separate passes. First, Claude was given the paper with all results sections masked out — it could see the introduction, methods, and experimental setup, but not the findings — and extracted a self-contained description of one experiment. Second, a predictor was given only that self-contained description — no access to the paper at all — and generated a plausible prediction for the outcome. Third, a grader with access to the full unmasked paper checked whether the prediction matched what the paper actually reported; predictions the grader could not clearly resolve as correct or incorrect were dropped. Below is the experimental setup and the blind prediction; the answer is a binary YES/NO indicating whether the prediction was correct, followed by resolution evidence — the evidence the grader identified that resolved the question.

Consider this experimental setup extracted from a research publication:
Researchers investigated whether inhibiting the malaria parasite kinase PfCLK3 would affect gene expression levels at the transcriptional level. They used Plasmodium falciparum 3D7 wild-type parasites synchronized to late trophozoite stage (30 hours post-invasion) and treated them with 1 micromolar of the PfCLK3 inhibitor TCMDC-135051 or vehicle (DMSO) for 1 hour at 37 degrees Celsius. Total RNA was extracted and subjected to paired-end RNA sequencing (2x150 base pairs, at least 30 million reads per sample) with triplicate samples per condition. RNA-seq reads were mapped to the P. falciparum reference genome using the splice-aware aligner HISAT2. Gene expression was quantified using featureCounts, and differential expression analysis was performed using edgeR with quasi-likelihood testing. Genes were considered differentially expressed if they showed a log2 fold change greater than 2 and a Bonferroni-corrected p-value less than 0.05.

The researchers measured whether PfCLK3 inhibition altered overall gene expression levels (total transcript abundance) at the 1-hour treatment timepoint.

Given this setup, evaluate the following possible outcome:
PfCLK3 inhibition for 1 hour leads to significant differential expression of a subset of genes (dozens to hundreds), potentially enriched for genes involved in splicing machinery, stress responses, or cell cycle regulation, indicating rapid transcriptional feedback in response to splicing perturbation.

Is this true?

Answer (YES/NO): NO